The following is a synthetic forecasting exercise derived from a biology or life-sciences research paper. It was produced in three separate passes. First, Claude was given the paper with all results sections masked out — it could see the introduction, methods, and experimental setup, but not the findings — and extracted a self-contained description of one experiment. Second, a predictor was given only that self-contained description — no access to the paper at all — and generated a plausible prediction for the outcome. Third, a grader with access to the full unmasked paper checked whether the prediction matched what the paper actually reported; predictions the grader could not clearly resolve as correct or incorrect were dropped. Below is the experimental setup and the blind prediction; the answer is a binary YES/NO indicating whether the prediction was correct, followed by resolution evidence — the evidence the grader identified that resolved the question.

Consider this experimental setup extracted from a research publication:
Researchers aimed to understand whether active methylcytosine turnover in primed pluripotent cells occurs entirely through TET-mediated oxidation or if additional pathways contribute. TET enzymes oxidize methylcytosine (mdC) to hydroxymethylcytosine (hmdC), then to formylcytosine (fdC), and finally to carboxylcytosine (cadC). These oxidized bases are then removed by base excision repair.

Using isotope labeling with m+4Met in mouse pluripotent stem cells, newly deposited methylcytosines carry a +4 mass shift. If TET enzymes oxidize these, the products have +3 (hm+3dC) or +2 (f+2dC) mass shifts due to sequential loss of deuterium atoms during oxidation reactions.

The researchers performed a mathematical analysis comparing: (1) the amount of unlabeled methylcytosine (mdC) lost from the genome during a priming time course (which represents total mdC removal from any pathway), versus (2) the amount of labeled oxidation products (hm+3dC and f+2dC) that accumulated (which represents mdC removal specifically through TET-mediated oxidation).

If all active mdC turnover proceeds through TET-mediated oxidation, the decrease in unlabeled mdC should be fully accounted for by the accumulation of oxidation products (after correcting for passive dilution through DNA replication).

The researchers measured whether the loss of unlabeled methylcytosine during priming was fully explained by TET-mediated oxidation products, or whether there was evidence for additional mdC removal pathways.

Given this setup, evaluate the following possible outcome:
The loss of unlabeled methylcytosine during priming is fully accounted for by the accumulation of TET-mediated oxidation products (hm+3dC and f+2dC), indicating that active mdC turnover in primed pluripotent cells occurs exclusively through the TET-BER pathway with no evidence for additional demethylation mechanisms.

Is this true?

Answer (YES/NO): NO